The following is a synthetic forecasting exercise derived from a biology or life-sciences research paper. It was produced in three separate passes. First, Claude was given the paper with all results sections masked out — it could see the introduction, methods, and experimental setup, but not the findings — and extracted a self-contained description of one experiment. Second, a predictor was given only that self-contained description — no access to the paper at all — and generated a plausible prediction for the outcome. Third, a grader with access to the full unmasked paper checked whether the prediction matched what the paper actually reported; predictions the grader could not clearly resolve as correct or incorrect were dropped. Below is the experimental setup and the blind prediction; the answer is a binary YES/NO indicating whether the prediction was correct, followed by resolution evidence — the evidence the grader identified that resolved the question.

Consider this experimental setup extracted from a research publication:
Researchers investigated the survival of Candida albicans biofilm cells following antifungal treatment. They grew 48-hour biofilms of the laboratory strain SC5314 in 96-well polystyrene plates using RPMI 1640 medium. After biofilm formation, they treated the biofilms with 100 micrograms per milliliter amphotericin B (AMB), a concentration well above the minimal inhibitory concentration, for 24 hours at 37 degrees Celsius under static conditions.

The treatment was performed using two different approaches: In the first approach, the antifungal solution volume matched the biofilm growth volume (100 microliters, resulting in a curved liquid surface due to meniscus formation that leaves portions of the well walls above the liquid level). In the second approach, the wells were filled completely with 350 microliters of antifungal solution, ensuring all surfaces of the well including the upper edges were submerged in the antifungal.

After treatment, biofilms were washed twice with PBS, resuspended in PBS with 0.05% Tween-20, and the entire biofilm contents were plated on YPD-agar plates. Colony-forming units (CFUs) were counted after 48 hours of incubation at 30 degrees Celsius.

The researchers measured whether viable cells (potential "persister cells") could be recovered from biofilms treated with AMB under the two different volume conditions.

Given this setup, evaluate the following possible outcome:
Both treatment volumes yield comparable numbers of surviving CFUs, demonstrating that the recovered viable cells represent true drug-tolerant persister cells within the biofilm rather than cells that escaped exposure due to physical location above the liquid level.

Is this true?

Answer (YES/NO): NO